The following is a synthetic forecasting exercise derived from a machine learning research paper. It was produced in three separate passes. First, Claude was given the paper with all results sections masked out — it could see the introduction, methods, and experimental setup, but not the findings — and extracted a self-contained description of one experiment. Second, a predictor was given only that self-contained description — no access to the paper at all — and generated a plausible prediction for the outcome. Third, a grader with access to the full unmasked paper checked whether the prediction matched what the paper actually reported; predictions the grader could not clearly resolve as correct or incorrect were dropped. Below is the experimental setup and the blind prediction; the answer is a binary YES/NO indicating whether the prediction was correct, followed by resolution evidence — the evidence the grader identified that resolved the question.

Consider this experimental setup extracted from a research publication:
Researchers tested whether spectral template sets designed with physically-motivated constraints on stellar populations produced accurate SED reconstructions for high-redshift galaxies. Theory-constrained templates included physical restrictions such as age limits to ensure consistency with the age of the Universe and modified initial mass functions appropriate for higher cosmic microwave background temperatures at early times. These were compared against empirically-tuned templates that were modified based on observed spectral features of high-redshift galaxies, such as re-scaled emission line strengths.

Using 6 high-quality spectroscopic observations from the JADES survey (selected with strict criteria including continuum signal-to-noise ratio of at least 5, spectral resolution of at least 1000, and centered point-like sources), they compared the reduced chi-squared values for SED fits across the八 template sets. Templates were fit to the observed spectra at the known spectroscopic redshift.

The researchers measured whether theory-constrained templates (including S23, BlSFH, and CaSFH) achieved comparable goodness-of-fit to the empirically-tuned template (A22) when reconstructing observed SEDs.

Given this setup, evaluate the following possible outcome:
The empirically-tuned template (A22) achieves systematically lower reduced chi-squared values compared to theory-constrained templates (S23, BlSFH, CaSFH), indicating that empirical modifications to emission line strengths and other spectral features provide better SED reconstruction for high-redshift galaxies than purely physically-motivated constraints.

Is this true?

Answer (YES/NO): NO